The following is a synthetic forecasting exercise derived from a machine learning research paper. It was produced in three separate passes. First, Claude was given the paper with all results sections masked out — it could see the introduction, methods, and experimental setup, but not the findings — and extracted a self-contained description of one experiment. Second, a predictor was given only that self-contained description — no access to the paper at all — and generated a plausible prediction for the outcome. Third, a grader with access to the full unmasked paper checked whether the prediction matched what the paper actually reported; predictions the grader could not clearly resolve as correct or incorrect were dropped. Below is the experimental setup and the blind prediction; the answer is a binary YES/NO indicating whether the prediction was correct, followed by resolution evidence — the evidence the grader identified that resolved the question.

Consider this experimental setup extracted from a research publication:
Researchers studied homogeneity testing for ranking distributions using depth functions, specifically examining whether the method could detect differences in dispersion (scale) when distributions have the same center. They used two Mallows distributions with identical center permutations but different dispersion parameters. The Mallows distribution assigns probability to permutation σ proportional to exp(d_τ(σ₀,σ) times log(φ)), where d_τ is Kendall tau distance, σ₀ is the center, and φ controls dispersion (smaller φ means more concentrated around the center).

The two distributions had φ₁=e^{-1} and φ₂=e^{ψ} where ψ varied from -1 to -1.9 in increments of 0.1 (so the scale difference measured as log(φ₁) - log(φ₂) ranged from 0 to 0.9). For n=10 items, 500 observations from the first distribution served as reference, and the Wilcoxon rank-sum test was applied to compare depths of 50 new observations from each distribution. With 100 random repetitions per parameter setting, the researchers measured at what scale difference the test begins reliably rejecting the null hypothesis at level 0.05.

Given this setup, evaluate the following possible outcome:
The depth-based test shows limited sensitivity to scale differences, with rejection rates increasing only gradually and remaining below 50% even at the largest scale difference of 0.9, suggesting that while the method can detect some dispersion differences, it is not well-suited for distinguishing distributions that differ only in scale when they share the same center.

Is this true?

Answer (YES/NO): NO